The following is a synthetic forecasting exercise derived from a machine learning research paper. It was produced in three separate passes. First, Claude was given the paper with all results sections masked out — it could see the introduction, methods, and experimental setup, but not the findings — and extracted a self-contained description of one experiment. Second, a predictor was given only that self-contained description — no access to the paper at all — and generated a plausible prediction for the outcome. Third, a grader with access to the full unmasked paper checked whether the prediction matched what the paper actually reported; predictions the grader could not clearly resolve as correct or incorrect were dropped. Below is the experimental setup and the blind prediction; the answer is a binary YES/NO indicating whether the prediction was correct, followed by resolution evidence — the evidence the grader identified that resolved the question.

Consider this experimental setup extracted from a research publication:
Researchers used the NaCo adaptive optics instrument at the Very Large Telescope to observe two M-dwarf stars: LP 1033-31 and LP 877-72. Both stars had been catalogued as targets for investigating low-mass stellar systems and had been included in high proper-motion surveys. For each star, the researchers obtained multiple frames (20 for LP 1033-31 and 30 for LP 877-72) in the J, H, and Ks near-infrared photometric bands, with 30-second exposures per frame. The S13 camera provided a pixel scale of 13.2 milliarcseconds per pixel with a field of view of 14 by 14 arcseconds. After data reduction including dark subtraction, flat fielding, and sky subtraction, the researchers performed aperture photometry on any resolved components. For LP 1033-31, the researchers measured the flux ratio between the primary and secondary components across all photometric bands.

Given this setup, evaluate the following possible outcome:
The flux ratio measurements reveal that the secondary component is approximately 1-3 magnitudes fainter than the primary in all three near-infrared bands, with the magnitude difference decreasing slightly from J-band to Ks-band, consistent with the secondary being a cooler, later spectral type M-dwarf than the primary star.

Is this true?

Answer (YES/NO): NO